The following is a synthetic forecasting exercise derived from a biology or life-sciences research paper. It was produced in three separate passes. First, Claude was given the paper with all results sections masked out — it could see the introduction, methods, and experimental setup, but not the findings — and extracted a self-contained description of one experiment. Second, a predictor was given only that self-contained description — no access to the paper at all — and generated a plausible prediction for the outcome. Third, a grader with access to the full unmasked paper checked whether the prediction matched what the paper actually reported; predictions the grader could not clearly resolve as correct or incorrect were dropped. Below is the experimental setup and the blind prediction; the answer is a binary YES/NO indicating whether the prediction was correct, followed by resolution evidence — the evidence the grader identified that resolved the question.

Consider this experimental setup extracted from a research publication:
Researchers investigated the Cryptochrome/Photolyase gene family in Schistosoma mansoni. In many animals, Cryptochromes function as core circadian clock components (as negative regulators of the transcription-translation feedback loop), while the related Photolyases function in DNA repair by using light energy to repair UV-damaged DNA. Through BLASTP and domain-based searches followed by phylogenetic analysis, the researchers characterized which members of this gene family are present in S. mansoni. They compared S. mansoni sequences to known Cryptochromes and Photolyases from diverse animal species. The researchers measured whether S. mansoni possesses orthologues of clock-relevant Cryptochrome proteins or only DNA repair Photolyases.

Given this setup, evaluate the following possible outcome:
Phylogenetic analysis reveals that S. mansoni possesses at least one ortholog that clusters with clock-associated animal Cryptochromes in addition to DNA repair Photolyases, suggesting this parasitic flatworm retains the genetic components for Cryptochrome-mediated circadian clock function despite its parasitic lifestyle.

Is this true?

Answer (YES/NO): NO